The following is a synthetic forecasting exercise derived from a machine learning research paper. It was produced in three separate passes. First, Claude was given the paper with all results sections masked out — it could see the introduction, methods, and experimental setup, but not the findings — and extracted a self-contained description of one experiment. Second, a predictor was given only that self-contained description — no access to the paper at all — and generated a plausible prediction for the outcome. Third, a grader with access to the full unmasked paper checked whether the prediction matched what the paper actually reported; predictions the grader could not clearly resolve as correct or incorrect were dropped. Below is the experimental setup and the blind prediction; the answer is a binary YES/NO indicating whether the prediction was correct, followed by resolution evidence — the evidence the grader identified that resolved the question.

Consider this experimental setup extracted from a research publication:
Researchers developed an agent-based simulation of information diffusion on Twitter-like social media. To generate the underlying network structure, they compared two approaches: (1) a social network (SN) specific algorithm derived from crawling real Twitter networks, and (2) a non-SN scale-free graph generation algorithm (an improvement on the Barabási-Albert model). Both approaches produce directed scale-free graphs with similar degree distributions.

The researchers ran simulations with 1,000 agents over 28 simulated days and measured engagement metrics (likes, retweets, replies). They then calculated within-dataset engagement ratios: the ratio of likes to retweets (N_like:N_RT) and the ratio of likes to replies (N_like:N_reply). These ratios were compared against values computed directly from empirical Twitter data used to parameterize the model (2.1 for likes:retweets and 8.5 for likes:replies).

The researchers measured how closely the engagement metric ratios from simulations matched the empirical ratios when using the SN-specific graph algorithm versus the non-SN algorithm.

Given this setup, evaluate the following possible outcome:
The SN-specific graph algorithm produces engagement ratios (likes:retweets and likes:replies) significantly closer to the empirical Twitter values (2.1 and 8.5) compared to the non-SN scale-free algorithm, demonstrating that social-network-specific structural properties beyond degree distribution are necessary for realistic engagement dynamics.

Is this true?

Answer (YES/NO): YES